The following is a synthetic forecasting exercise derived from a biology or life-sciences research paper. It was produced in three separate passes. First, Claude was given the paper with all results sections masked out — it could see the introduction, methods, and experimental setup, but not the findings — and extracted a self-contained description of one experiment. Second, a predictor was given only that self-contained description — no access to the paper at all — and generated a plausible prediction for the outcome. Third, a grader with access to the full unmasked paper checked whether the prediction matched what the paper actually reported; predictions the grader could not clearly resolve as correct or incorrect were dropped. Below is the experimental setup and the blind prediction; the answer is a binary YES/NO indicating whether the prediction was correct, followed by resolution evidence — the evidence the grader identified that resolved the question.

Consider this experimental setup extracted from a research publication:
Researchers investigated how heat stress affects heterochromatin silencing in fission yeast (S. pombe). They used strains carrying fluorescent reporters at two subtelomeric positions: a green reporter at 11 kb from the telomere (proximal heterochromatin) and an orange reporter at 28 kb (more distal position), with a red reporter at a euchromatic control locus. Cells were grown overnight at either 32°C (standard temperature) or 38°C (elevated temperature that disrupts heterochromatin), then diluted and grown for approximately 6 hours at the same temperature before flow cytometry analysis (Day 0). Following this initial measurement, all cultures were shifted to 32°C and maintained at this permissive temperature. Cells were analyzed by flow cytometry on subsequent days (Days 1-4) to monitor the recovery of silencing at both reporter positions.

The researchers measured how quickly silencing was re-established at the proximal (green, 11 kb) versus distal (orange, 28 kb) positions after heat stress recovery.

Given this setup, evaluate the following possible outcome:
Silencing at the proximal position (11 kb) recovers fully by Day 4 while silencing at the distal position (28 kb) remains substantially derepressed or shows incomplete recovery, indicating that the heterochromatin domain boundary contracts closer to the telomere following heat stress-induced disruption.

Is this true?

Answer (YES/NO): YES